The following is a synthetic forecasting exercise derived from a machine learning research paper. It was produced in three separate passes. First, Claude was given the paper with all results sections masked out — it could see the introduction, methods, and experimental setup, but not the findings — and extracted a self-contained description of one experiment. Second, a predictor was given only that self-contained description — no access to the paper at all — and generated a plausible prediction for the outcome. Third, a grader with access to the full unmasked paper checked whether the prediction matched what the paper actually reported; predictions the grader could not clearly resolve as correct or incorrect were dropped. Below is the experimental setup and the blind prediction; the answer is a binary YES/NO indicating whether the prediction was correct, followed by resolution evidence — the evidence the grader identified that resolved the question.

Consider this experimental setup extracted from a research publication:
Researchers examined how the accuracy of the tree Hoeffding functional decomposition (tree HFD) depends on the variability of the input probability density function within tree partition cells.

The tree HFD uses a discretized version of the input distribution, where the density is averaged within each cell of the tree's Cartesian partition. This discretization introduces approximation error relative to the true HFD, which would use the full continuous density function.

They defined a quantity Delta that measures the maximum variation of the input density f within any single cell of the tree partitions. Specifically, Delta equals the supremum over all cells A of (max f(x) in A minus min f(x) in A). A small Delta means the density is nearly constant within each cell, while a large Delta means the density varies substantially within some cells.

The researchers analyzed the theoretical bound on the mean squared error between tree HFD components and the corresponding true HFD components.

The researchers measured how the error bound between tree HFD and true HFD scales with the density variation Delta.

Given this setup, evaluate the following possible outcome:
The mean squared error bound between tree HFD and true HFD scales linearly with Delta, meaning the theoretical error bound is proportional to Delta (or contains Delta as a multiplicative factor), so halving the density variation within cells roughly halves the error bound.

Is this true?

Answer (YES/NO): NO